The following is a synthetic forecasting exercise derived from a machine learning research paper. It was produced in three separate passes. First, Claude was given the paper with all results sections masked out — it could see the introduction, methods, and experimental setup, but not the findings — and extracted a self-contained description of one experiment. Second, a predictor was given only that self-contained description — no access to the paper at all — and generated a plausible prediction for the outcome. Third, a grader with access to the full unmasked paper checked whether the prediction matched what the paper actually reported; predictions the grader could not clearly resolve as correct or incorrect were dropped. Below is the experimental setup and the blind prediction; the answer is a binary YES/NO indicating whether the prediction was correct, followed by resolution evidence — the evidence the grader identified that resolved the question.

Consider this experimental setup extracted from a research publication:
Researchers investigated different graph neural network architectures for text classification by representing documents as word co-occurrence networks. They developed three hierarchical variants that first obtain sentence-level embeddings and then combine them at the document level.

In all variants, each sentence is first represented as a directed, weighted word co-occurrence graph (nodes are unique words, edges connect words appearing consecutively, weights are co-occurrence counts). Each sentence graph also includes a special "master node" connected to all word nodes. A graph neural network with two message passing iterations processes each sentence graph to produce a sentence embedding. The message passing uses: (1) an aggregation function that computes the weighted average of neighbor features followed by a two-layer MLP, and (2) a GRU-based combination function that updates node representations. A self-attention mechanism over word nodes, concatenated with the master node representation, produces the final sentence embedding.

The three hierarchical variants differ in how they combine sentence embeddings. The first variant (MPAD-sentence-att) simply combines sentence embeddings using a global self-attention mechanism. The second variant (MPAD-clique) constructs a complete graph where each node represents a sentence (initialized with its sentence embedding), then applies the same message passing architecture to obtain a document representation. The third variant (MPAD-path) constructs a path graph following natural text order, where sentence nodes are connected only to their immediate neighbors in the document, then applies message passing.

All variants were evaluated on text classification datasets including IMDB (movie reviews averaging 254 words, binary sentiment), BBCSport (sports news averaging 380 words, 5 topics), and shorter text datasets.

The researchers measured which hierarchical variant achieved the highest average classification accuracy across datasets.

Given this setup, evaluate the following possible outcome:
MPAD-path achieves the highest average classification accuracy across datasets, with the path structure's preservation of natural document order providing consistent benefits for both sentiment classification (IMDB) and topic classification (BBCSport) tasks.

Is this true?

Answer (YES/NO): NO